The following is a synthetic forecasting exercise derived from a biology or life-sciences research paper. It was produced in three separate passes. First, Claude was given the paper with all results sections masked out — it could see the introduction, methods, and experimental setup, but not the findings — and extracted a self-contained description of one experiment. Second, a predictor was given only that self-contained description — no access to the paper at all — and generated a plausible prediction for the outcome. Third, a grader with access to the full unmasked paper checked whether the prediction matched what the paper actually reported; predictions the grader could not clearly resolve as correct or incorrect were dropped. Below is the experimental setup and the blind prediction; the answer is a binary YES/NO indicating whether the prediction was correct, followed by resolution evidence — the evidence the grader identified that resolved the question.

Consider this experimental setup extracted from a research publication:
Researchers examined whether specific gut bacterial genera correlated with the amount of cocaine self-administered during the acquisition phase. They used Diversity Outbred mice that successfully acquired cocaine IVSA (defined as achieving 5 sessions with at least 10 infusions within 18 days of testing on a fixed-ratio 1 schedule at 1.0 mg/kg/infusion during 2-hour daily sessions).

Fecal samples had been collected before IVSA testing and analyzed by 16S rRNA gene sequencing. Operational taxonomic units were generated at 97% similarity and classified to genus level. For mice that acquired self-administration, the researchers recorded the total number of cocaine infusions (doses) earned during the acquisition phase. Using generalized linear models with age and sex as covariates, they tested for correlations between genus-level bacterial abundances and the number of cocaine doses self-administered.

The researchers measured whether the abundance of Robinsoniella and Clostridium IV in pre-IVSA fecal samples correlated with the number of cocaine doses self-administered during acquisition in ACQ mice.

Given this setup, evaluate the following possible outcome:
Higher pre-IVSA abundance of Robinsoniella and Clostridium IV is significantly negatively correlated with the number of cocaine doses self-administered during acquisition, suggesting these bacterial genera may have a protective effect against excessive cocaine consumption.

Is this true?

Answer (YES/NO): NO